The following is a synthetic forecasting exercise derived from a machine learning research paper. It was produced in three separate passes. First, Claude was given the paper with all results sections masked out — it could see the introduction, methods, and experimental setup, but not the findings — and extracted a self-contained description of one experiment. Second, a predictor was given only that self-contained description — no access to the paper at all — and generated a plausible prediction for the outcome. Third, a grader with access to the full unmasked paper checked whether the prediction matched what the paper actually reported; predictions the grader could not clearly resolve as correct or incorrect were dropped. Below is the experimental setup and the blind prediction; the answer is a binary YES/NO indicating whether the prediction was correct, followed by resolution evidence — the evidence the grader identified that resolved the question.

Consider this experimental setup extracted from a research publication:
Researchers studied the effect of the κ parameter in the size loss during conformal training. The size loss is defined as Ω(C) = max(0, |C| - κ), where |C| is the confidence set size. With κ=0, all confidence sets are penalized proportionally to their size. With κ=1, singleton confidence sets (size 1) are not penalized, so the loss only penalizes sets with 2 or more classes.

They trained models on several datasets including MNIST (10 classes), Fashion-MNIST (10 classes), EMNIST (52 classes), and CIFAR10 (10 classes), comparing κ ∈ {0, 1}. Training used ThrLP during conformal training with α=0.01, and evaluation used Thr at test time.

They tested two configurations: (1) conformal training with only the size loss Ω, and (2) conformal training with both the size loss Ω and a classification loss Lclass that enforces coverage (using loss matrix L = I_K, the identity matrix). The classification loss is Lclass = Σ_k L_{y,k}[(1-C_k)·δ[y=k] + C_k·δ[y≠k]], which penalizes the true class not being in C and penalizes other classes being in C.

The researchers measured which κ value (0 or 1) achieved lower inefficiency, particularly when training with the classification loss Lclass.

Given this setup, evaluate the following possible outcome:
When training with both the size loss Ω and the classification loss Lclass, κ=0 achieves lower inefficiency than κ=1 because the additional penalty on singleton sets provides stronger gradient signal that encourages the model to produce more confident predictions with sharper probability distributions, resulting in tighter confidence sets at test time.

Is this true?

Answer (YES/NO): NO